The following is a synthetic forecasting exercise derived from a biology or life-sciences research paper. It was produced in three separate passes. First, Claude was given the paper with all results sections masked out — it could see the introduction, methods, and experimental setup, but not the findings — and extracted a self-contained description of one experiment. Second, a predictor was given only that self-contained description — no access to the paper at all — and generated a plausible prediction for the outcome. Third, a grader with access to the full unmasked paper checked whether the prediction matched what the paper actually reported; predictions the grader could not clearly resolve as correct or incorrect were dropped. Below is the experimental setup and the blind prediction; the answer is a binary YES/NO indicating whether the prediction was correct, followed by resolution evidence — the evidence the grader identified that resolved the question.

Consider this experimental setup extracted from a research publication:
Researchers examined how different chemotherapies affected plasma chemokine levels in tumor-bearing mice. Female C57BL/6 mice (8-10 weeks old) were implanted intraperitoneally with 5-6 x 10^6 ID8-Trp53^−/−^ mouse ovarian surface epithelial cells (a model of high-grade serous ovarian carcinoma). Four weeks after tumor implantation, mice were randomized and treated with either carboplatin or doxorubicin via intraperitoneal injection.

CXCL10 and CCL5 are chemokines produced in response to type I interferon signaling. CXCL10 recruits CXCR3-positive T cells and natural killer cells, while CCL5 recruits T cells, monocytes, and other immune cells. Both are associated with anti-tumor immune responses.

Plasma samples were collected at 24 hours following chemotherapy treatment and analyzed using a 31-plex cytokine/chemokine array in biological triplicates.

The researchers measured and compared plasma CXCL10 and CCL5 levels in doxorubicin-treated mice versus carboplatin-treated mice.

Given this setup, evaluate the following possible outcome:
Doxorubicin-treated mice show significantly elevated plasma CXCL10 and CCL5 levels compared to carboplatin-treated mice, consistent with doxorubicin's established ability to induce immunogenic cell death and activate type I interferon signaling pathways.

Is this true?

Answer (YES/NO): NO